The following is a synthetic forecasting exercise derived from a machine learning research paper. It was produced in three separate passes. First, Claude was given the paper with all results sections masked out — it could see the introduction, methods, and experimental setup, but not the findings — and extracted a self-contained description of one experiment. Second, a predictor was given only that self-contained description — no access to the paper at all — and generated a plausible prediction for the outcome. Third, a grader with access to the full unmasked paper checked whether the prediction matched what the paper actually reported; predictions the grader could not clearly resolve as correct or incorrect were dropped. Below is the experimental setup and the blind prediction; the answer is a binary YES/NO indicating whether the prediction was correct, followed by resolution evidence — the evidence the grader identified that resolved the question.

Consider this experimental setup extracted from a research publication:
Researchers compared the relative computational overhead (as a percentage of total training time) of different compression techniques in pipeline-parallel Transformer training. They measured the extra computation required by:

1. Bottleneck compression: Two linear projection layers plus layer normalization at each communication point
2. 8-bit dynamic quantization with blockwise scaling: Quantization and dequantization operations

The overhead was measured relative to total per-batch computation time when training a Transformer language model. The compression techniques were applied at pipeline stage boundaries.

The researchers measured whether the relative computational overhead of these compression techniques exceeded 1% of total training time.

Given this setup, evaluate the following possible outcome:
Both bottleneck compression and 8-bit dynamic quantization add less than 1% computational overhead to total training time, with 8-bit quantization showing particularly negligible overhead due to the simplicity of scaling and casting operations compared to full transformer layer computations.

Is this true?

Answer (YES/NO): NO